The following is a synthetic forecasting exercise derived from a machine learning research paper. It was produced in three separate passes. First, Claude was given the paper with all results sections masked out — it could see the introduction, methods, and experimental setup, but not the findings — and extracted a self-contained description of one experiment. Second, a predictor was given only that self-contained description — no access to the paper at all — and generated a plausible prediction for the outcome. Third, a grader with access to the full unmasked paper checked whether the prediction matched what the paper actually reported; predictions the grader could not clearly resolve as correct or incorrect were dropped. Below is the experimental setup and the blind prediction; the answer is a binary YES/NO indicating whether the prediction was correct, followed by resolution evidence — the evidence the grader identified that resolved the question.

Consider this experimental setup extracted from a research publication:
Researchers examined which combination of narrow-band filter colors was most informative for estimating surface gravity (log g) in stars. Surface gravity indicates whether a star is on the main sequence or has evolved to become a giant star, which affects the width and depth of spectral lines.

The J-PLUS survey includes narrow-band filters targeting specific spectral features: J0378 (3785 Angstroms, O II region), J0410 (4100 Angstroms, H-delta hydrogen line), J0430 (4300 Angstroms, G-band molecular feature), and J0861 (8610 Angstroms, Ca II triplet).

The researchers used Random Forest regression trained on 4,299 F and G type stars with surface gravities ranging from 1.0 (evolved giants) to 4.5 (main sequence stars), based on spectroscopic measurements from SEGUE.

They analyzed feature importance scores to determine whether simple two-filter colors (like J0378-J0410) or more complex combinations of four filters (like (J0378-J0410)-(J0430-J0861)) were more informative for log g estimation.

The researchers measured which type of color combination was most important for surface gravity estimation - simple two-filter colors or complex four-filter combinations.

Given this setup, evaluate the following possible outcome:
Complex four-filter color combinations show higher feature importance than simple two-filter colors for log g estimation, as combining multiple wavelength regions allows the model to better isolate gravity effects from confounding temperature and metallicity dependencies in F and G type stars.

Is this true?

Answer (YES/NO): YES